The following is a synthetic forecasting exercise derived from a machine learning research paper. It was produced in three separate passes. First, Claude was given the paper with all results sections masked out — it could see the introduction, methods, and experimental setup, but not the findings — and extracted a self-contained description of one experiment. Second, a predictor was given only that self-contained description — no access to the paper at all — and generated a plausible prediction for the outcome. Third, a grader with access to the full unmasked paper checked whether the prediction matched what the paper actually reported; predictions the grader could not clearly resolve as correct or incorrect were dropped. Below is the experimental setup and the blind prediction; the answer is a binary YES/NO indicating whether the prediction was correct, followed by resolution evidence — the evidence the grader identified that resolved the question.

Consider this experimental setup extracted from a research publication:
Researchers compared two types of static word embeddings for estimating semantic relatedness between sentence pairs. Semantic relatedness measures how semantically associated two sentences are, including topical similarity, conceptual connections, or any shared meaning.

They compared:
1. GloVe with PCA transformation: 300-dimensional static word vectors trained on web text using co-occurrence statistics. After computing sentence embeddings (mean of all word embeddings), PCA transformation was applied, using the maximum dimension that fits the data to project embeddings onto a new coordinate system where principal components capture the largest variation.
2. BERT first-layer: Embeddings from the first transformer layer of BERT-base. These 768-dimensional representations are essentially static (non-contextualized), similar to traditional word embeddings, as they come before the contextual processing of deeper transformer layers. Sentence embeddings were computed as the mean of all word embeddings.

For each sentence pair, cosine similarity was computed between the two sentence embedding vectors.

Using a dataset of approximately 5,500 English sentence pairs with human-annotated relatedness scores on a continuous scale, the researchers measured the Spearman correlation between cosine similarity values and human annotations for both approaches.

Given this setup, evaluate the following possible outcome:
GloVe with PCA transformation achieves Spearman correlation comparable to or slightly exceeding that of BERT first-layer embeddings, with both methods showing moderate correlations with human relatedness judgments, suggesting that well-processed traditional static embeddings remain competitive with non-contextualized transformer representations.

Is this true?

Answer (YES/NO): NO